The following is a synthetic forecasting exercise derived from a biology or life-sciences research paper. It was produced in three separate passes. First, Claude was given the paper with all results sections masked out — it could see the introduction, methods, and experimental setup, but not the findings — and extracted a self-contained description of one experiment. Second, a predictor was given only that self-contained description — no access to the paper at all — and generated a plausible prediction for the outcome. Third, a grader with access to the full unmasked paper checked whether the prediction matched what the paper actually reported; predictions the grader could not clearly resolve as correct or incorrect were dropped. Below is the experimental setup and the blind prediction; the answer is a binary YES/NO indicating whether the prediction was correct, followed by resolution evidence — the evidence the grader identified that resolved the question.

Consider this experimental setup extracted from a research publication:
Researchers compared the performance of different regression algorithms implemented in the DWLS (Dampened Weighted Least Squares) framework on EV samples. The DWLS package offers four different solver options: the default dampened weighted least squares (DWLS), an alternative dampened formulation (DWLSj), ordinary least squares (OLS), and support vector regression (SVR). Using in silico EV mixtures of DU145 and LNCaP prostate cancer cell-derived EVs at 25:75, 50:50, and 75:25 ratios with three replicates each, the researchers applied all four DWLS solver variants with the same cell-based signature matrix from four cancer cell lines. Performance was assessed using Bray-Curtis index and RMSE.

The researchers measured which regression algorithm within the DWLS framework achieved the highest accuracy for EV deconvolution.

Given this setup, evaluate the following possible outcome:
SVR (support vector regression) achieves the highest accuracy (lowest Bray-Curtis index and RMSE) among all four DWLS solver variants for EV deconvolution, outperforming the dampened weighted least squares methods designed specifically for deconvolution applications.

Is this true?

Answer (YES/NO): NO